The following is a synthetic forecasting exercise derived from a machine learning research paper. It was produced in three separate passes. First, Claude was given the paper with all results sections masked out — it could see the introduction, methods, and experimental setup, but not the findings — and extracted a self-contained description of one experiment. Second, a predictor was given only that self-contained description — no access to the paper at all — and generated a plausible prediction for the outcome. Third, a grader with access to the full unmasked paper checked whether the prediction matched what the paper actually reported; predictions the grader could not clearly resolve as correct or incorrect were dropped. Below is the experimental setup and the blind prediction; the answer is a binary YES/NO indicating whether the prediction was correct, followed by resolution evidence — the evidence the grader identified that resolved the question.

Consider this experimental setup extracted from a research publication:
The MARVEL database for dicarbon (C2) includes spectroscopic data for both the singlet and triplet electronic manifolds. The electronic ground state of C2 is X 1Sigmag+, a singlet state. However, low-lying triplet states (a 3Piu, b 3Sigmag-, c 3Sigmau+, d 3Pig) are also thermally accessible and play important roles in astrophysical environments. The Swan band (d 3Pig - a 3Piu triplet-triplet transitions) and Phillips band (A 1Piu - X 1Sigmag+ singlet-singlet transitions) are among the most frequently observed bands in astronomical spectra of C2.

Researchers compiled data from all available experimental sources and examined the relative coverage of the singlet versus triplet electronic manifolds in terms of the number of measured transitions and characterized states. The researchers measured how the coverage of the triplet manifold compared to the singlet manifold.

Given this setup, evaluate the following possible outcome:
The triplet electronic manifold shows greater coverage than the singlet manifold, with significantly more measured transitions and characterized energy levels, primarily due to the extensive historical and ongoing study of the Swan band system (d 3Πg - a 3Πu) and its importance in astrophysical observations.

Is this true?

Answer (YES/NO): YES